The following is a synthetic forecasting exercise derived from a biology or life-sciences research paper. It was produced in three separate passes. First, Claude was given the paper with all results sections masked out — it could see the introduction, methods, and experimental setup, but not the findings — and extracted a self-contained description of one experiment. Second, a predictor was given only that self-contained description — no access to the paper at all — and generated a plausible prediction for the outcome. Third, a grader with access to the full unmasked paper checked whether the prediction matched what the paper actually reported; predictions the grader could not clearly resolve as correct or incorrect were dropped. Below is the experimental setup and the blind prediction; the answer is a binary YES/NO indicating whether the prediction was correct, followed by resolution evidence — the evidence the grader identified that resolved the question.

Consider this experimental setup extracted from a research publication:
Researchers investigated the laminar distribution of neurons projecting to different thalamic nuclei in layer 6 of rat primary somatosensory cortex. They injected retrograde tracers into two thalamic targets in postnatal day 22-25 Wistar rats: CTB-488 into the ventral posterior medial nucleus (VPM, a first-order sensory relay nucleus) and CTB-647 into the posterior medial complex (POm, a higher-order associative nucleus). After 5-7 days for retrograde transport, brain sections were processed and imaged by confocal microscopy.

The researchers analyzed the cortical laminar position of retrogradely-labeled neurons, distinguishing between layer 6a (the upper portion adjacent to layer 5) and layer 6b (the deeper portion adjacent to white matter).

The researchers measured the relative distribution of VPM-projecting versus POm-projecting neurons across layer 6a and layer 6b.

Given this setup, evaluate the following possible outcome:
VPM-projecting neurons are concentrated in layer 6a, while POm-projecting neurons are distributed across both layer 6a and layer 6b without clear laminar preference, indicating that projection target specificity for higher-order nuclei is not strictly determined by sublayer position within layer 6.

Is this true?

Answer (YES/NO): NO